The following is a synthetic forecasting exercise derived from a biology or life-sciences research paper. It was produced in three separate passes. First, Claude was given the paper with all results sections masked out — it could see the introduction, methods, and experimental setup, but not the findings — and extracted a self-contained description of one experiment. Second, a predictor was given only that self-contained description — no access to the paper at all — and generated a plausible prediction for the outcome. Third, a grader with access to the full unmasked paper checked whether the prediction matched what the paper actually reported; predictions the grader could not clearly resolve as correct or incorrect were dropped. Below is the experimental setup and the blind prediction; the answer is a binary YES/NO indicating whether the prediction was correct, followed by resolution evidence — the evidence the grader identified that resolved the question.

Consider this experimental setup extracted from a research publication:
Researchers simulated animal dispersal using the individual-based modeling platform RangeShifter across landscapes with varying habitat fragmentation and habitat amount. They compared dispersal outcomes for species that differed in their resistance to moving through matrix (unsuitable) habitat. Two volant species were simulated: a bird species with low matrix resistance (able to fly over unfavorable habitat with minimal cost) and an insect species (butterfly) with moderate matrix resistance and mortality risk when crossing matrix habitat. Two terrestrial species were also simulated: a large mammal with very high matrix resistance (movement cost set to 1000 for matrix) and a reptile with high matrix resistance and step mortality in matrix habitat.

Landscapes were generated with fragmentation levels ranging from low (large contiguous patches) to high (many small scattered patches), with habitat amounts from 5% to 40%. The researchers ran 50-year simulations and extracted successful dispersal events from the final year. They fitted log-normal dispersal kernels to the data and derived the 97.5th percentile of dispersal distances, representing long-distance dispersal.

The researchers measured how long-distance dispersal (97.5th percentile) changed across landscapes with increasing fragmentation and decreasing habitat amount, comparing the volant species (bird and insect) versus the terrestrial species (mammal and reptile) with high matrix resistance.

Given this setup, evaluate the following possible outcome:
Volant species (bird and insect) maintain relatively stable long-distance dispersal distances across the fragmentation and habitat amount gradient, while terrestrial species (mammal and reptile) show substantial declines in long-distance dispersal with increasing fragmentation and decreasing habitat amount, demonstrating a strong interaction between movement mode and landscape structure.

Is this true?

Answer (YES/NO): NO